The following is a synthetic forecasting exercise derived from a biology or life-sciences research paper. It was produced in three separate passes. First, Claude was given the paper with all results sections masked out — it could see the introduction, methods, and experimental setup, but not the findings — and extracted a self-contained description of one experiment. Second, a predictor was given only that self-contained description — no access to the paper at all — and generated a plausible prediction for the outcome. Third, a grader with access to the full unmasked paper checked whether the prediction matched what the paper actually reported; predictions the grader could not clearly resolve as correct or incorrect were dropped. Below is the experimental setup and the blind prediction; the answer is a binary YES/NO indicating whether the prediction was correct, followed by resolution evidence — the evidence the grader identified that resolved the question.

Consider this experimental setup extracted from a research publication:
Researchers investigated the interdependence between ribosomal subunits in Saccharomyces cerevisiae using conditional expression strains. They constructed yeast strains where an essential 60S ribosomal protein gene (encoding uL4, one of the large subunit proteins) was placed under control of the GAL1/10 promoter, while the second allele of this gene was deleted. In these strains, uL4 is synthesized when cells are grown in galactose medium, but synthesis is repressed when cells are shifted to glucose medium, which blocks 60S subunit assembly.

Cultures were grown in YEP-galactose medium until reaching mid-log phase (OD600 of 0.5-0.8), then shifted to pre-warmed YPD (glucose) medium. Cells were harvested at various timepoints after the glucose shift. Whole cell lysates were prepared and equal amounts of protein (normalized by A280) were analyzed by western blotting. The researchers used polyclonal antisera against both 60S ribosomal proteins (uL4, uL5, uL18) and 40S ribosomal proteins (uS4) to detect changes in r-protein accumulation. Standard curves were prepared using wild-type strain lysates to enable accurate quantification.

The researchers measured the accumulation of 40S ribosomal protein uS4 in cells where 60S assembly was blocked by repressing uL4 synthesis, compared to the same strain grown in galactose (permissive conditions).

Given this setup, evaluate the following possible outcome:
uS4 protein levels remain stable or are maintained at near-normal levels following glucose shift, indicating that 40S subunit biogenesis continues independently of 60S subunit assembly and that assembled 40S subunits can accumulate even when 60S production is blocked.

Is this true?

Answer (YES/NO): NO